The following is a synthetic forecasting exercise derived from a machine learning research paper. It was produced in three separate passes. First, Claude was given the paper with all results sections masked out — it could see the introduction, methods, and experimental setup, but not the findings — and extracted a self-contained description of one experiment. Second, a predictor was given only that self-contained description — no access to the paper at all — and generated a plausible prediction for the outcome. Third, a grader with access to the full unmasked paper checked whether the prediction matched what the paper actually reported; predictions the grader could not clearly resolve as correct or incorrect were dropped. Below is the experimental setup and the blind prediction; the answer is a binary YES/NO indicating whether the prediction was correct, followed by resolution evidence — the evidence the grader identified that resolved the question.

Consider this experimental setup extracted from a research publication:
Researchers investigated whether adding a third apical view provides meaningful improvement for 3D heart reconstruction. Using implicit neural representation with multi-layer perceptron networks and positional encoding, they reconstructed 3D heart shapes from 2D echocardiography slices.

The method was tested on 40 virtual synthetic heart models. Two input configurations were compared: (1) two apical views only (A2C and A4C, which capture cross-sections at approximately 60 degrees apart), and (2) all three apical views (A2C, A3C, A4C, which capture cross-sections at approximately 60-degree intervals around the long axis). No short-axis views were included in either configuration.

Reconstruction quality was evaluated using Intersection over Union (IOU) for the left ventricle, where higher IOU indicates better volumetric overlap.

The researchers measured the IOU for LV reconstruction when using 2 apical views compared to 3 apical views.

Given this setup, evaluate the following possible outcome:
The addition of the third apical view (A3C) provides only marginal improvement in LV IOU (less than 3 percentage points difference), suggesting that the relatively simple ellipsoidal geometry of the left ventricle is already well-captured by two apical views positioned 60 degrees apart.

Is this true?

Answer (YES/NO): YES